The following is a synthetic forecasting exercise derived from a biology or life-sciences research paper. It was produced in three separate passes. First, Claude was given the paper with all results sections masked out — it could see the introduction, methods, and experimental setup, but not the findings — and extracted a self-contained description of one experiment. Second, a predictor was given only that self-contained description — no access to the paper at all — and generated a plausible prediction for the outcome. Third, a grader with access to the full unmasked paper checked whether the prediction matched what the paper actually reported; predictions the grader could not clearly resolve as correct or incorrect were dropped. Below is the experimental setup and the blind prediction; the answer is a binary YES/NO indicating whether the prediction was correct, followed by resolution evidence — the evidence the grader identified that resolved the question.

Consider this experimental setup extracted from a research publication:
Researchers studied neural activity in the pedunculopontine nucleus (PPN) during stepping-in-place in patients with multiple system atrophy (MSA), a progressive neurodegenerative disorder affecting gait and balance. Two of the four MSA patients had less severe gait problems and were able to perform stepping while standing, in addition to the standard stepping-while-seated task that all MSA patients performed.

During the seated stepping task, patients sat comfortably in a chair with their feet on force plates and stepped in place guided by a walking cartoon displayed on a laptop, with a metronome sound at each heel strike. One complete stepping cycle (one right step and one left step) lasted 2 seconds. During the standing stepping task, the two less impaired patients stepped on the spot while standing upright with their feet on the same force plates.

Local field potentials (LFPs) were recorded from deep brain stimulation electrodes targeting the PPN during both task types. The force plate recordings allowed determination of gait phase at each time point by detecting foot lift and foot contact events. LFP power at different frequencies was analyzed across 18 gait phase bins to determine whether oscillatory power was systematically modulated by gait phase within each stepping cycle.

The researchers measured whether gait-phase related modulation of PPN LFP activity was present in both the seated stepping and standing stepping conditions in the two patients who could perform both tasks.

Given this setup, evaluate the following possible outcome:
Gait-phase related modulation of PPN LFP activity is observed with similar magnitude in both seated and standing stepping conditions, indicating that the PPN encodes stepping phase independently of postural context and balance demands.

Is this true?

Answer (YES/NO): YES